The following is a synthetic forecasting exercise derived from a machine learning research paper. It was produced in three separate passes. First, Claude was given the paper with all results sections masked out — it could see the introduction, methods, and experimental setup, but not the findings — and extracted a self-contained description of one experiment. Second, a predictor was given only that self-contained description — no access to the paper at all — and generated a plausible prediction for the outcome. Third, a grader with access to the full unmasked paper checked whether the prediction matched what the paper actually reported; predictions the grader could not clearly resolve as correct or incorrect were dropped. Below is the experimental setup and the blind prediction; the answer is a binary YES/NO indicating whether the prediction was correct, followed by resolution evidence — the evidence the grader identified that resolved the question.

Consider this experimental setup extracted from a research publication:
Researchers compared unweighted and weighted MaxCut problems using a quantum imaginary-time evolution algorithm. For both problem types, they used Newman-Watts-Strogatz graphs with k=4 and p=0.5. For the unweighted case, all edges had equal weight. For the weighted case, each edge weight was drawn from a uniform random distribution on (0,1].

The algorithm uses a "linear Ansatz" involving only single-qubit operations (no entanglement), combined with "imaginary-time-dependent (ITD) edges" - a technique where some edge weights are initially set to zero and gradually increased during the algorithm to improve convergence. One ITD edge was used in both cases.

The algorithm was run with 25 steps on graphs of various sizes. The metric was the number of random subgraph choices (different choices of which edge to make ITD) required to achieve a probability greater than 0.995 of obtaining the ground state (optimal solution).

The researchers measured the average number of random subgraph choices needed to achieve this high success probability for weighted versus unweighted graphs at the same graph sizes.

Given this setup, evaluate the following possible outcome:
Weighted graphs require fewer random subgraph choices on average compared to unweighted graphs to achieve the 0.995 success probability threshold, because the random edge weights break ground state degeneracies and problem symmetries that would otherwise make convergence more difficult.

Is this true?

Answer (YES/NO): NO